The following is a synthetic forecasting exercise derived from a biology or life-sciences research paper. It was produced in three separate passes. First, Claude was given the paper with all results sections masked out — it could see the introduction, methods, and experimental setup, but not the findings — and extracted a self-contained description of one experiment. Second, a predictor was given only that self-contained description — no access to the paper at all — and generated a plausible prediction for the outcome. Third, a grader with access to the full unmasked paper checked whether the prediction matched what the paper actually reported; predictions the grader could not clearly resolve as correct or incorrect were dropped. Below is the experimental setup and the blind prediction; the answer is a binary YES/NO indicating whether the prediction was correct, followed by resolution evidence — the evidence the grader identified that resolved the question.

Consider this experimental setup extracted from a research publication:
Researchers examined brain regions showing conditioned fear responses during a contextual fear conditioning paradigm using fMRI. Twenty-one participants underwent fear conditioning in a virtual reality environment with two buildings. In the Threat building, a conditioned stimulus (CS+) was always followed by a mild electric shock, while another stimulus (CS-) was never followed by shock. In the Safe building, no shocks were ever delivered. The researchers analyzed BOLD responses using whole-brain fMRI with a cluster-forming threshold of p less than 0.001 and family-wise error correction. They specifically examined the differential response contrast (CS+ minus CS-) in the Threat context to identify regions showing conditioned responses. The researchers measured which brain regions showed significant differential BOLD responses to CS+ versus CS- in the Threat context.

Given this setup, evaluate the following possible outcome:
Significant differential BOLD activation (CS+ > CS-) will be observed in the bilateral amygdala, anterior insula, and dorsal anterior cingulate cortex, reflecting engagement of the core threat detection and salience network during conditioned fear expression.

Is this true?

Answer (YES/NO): YES